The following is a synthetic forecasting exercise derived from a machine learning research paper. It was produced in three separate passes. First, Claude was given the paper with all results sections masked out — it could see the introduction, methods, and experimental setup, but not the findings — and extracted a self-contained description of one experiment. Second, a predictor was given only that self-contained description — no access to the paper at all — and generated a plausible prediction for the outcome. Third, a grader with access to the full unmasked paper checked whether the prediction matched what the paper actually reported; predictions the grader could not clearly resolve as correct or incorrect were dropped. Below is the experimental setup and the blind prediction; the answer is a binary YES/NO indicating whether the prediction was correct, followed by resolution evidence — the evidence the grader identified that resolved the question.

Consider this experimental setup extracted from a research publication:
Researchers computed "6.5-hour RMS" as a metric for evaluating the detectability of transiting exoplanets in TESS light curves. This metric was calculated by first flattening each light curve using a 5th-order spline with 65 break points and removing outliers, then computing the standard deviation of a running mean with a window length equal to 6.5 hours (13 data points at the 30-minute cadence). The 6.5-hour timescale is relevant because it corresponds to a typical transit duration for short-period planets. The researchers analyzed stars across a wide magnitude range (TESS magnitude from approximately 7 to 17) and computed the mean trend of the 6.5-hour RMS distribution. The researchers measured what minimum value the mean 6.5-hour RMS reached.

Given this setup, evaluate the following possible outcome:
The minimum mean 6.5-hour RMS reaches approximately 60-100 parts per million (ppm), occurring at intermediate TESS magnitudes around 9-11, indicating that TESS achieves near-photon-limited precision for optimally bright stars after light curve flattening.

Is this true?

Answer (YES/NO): NO